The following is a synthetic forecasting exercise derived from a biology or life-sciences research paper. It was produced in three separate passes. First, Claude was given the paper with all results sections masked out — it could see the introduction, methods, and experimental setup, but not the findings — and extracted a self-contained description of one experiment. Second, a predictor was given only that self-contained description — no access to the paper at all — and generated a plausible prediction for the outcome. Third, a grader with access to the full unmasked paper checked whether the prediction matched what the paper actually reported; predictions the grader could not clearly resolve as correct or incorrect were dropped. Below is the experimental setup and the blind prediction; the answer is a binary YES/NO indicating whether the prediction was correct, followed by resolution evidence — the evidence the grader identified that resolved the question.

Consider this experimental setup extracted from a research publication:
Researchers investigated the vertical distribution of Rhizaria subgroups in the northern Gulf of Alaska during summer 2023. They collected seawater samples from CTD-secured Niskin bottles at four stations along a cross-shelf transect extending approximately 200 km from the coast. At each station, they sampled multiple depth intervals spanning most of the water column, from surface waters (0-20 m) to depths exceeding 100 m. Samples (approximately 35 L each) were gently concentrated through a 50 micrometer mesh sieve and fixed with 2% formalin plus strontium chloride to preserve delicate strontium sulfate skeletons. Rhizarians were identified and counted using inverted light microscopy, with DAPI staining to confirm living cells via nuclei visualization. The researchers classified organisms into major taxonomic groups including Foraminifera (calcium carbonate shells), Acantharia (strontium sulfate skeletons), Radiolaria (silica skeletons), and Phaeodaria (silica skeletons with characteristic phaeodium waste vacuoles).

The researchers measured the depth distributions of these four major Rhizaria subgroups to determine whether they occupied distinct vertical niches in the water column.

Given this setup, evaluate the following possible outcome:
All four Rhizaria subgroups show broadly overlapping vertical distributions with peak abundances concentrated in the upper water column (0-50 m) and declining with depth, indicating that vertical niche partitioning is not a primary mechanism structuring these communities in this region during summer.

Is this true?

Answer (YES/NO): NO